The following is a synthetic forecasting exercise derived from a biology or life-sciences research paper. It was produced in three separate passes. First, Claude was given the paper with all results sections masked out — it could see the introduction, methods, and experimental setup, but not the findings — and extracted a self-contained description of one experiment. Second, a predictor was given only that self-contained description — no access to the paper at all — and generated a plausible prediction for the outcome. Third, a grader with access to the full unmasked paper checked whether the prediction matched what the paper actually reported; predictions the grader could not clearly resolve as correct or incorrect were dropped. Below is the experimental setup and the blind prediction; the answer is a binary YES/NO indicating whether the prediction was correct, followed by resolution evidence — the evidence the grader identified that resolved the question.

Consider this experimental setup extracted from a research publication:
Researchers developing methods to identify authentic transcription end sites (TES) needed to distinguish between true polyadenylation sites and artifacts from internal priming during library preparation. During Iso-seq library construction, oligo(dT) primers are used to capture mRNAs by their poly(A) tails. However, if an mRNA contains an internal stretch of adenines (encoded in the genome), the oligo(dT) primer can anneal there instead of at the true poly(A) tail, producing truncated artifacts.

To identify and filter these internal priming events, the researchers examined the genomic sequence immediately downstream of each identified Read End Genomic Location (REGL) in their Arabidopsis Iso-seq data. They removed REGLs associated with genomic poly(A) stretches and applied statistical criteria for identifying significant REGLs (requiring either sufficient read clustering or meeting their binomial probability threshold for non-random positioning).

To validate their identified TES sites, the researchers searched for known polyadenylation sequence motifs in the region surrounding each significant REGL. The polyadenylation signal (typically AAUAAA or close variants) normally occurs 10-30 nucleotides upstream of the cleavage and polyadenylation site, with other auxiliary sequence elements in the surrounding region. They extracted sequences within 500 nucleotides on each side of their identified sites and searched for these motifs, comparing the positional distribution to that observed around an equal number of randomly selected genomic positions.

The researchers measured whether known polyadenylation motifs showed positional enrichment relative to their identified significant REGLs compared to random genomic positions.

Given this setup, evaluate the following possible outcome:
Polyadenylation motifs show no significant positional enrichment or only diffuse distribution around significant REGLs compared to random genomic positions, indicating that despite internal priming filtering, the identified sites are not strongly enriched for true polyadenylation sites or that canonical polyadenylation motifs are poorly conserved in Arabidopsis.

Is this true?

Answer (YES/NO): NO